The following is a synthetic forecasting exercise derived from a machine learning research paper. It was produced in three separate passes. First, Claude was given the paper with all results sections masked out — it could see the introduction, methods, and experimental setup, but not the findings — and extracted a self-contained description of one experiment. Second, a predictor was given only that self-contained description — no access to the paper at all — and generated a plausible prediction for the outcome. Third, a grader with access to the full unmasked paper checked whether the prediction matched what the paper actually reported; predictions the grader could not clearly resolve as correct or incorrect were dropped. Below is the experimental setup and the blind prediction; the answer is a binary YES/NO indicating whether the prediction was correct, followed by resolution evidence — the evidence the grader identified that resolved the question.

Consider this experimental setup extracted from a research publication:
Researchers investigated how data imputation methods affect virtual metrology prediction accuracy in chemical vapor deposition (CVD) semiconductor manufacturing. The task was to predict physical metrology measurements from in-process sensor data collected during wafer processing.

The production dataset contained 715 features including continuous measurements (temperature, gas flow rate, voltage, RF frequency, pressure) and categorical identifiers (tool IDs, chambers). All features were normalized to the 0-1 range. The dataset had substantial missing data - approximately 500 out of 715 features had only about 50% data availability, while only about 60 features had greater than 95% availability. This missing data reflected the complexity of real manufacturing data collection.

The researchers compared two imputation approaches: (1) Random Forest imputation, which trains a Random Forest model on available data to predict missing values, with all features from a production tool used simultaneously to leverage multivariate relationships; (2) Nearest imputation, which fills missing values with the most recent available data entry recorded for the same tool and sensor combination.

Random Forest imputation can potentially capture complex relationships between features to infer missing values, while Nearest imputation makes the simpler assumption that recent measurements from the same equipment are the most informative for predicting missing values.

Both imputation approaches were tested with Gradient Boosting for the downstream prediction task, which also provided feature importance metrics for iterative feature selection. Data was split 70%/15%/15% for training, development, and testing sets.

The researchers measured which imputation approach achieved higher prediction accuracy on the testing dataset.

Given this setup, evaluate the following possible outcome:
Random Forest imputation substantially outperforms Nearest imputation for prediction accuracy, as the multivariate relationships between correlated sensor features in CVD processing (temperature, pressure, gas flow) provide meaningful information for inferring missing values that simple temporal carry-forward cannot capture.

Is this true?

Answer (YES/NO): NO